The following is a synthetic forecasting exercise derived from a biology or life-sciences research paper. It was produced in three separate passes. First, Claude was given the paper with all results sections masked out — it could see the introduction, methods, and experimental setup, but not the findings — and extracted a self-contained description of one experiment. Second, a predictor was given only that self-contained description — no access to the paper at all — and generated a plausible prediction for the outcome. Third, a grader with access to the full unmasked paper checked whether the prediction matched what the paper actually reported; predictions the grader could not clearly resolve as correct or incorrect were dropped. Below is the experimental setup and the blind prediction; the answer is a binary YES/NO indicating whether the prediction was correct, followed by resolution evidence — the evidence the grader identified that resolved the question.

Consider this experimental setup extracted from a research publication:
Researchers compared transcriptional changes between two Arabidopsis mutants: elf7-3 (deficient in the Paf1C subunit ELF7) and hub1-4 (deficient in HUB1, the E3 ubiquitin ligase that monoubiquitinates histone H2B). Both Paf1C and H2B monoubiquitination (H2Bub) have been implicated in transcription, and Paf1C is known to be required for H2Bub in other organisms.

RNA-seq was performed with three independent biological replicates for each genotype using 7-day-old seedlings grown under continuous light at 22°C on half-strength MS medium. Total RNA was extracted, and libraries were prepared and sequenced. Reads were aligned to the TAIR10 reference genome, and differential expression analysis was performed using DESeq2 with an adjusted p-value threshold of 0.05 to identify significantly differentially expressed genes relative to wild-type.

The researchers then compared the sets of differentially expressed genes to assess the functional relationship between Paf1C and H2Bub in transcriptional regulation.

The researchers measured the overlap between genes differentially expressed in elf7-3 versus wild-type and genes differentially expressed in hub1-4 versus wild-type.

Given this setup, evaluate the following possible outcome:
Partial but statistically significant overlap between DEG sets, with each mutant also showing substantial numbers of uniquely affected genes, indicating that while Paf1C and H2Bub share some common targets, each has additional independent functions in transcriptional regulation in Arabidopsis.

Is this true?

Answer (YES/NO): NO